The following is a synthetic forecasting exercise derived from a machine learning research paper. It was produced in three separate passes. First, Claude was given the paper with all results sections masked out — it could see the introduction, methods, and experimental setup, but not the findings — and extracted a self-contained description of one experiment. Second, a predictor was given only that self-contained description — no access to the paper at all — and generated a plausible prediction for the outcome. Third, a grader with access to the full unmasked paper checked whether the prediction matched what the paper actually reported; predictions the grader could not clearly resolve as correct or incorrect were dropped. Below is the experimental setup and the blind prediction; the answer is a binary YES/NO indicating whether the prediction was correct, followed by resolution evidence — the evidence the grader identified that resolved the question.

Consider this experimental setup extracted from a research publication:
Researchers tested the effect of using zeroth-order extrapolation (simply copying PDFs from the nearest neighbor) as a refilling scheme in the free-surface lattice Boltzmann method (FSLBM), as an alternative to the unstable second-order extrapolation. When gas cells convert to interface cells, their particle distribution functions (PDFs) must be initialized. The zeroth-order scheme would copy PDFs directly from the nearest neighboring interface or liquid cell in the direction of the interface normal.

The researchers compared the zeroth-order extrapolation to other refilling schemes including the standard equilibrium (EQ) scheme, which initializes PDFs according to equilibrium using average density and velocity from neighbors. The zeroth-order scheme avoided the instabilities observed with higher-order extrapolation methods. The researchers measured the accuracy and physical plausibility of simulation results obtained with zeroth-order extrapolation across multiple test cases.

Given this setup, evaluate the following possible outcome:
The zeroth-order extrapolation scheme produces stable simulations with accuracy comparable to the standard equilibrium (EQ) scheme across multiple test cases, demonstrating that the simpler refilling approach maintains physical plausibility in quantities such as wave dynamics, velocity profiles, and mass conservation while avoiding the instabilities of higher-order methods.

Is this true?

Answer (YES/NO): NO